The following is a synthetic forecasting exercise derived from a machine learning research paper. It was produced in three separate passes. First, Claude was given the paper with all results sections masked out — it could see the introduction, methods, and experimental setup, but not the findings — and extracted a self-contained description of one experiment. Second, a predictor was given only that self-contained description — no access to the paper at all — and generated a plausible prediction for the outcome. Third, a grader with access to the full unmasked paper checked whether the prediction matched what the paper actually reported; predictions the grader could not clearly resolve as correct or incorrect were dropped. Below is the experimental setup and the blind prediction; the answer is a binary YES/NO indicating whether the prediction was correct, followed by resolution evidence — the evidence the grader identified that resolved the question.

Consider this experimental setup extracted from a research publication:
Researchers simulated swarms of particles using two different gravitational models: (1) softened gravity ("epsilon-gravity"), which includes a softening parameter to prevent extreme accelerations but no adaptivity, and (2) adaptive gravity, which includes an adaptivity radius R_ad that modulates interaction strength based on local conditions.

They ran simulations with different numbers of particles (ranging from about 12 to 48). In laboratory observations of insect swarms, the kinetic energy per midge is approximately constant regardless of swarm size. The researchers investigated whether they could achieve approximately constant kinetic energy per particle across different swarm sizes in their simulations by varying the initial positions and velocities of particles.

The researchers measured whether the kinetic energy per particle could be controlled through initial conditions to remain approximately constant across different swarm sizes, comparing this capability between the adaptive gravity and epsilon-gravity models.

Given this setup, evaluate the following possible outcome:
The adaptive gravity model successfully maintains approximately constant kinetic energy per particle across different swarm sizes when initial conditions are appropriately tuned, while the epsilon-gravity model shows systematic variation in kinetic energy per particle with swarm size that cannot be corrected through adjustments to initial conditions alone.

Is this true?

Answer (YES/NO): YES